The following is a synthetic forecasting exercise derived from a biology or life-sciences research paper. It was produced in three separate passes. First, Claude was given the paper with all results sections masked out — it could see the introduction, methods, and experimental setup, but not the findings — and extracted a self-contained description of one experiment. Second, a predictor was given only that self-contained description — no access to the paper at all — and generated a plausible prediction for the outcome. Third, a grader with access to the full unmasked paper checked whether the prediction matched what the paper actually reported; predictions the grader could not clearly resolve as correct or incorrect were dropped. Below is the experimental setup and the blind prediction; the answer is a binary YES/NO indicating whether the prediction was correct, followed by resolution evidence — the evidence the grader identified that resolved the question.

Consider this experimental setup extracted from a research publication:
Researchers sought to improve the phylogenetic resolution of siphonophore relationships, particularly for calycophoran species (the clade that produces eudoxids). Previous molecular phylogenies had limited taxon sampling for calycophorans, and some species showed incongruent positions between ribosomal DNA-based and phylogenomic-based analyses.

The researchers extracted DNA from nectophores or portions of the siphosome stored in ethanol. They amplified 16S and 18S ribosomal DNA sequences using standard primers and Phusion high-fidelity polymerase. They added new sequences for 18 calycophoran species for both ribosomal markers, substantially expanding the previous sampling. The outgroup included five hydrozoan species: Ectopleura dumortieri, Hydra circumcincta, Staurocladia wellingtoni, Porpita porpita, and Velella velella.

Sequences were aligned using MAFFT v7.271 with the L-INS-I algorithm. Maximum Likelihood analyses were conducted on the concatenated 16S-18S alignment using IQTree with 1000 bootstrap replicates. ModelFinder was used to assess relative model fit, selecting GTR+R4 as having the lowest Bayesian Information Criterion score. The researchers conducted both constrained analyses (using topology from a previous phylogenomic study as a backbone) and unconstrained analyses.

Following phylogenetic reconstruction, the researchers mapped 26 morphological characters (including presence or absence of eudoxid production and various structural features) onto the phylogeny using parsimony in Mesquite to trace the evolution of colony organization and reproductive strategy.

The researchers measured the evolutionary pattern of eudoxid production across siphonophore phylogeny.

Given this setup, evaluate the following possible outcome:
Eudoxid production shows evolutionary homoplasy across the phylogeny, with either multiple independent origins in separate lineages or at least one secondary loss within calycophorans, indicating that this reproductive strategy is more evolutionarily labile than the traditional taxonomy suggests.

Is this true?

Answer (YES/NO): NO